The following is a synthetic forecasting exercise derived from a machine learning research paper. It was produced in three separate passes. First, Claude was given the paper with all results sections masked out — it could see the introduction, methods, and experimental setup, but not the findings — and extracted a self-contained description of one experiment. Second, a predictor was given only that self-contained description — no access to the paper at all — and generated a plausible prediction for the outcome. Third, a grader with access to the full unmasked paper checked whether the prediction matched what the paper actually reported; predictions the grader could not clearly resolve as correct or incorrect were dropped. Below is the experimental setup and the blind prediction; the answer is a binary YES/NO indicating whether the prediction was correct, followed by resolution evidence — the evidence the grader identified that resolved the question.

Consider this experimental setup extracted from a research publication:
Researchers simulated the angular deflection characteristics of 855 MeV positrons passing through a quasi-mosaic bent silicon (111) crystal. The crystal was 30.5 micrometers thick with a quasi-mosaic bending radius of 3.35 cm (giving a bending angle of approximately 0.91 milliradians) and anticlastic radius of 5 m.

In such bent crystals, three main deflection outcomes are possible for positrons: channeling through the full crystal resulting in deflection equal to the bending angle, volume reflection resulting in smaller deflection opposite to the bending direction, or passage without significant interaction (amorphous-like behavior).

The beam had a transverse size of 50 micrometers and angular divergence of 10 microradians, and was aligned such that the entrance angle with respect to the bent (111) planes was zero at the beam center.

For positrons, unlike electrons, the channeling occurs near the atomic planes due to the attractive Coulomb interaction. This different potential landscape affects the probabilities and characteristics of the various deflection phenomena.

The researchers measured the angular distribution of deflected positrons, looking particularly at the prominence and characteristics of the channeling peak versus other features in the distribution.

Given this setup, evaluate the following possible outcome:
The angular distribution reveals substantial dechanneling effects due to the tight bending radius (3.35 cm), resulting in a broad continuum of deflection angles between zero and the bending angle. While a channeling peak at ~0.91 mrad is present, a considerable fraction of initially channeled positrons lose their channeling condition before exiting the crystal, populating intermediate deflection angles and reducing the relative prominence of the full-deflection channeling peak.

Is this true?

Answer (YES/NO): NO